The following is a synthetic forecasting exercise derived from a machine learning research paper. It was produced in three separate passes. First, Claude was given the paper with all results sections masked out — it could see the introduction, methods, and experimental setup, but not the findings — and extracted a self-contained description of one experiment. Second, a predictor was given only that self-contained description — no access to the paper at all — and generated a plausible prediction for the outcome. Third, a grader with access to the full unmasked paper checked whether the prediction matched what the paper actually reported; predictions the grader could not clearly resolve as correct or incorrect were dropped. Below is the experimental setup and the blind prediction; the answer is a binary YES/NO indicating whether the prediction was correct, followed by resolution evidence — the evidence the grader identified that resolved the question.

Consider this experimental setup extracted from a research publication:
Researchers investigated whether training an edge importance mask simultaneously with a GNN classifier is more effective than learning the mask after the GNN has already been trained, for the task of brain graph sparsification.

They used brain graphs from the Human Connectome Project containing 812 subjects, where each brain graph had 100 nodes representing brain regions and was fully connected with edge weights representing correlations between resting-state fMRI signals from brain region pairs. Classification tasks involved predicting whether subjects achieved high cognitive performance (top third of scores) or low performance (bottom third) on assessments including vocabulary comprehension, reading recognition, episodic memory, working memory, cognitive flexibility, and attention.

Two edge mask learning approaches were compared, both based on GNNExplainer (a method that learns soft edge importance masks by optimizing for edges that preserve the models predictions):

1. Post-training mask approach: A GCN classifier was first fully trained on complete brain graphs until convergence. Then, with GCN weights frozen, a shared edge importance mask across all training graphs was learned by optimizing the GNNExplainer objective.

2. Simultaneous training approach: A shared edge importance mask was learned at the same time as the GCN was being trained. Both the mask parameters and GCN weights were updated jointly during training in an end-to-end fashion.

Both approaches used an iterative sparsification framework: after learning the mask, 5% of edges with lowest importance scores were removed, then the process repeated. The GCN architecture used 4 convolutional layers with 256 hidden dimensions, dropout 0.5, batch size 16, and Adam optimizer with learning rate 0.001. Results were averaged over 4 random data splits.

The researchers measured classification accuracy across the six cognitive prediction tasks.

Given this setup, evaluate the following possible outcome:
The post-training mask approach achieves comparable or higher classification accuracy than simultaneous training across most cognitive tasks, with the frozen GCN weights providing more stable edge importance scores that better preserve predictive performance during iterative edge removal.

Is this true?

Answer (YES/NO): NO